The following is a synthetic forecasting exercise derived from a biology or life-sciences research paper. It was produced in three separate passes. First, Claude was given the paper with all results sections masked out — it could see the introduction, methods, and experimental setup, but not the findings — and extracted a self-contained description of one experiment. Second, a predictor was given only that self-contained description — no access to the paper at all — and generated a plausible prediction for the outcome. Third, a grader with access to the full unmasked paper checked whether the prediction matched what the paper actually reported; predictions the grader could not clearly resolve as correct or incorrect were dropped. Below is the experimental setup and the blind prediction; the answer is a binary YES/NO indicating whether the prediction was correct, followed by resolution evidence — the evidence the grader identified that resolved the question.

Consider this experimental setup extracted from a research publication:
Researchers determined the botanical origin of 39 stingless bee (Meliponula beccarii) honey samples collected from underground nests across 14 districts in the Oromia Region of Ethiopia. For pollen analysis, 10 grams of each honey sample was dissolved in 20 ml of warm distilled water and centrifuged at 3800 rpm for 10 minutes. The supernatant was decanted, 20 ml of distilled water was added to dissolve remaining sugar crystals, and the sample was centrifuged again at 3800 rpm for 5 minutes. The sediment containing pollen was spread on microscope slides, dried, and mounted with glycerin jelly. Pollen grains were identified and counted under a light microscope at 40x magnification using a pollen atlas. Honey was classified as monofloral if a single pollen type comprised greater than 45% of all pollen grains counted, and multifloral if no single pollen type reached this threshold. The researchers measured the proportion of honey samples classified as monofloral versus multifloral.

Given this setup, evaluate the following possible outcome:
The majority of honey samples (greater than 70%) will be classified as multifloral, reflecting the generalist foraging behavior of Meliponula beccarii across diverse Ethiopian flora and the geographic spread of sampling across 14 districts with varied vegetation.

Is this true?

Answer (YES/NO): NO